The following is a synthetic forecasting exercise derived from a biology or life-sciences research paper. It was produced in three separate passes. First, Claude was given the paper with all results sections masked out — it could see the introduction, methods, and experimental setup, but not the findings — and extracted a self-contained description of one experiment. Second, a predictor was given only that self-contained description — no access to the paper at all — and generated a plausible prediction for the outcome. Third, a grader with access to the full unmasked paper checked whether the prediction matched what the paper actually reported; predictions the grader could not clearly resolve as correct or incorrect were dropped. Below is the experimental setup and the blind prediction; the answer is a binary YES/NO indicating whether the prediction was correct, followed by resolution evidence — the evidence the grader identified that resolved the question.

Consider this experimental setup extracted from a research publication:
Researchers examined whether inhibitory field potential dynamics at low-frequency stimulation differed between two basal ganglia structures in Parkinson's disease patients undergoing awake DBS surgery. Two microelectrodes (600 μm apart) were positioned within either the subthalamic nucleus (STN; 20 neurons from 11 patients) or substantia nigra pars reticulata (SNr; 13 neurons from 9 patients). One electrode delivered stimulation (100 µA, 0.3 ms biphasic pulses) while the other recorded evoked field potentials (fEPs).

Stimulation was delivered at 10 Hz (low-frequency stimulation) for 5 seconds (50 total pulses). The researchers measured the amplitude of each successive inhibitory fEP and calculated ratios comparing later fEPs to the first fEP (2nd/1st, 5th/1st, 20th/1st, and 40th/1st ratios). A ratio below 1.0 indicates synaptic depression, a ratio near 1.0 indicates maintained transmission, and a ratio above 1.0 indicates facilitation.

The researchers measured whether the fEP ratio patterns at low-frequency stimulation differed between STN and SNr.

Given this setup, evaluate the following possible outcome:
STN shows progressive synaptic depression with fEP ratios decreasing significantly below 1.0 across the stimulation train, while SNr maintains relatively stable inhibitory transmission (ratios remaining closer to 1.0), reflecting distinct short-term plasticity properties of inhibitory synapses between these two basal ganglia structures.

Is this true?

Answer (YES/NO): NO